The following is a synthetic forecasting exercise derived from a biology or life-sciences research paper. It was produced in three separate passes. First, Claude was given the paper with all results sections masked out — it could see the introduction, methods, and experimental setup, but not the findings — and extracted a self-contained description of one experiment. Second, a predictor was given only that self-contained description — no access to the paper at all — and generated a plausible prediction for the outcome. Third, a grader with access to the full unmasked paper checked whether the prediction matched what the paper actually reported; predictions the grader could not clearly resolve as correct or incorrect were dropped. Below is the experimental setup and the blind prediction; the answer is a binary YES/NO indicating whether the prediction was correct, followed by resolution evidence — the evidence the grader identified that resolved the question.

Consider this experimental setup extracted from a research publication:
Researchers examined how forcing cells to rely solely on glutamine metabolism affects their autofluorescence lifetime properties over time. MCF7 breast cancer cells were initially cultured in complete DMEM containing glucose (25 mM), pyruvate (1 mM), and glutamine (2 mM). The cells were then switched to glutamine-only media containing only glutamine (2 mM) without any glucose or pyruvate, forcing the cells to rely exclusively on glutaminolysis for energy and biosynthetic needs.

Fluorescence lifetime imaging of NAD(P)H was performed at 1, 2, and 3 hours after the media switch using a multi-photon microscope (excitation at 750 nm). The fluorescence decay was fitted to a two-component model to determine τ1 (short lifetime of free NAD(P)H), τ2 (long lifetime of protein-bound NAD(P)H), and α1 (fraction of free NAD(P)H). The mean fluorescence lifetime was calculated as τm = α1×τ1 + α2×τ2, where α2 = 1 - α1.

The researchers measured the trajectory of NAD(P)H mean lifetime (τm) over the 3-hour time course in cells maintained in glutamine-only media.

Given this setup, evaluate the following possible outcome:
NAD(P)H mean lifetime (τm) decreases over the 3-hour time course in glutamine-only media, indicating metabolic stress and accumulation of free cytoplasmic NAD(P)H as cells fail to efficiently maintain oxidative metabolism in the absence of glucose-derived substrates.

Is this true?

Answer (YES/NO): NO